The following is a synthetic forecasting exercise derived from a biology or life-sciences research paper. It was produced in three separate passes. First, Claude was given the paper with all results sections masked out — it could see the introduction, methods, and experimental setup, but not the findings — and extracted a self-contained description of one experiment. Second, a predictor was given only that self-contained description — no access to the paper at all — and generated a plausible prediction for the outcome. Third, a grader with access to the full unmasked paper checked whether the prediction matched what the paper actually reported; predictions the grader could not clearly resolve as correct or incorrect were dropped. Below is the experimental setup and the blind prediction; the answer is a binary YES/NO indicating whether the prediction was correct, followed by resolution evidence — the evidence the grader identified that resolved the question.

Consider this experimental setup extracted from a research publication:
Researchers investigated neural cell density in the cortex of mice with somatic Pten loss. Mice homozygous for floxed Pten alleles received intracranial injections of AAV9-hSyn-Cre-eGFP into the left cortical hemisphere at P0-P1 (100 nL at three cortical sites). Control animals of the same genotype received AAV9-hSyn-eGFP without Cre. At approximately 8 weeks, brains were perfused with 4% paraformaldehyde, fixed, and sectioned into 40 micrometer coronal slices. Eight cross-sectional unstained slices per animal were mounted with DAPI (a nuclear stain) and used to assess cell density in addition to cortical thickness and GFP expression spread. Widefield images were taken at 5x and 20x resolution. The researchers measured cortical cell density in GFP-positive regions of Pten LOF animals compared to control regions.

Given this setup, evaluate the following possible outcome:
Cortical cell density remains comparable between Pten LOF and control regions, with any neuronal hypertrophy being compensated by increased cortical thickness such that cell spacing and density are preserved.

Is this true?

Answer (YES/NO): NO